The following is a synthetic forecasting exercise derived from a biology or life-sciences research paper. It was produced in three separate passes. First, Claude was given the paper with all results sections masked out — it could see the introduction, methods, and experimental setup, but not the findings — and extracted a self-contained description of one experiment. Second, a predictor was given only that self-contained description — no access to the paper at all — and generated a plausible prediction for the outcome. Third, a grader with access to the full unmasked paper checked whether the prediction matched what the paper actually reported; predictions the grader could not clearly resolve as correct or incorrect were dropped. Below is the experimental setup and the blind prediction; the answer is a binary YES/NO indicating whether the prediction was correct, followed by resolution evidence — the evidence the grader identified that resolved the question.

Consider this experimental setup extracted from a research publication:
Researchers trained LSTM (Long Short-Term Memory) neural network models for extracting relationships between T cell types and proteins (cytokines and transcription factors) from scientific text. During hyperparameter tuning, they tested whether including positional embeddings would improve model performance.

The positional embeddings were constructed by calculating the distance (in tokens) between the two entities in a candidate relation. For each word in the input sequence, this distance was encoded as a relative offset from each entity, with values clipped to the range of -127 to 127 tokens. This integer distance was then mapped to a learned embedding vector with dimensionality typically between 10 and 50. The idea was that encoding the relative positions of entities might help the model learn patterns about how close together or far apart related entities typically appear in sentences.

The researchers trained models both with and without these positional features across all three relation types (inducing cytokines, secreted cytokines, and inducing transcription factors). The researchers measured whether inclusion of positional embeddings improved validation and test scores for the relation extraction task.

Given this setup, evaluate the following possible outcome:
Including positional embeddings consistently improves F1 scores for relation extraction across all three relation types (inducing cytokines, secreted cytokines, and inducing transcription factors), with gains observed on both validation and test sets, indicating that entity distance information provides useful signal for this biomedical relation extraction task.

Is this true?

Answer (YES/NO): YES